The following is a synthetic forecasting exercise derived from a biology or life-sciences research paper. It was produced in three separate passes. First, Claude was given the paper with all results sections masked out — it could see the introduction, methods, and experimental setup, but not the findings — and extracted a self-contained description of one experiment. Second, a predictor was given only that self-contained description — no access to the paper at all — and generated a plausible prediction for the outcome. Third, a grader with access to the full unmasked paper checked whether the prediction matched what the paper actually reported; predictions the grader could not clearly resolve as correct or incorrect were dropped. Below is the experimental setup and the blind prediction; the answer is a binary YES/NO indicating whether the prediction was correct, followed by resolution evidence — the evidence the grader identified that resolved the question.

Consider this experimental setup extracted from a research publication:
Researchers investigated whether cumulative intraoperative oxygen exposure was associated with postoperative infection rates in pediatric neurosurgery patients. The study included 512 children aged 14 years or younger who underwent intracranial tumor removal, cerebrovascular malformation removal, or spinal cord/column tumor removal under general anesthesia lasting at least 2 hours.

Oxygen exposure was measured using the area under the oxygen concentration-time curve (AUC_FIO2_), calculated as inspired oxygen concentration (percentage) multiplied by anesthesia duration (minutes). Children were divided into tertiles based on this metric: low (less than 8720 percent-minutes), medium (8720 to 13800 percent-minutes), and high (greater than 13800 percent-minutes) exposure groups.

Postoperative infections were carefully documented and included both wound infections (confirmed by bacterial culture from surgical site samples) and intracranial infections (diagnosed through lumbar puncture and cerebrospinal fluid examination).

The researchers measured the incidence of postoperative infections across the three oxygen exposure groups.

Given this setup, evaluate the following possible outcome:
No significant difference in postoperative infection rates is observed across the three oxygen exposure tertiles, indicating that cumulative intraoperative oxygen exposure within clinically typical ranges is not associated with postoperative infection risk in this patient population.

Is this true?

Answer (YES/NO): NO